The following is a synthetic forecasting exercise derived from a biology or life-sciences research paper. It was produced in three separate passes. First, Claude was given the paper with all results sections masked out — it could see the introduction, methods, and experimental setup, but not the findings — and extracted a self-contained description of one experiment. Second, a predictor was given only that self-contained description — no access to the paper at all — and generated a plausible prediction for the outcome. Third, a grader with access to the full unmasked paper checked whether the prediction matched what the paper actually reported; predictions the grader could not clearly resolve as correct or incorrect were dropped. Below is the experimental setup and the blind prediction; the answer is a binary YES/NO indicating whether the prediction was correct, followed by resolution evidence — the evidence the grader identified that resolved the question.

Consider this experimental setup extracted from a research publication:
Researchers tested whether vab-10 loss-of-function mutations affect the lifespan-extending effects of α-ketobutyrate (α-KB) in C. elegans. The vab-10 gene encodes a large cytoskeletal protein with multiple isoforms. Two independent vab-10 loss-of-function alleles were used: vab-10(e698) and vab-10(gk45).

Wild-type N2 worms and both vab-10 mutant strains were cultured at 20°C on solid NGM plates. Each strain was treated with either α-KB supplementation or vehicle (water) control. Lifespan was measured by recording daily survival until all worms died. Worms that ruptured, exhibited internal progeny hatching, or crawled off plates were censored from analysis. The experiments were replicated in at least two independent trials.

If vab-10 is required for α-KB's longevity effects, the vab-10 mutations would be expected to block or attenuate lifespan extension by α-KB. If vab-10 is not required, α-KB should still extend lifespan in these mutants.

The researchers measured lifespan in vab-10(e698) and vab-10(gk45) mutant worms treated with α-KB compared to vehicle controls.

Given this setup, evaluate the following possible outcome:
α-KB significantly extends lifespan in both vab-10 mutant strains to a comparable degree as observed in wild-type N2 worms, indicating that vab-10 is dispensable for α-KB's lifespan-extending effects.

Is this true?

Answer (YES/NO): NO